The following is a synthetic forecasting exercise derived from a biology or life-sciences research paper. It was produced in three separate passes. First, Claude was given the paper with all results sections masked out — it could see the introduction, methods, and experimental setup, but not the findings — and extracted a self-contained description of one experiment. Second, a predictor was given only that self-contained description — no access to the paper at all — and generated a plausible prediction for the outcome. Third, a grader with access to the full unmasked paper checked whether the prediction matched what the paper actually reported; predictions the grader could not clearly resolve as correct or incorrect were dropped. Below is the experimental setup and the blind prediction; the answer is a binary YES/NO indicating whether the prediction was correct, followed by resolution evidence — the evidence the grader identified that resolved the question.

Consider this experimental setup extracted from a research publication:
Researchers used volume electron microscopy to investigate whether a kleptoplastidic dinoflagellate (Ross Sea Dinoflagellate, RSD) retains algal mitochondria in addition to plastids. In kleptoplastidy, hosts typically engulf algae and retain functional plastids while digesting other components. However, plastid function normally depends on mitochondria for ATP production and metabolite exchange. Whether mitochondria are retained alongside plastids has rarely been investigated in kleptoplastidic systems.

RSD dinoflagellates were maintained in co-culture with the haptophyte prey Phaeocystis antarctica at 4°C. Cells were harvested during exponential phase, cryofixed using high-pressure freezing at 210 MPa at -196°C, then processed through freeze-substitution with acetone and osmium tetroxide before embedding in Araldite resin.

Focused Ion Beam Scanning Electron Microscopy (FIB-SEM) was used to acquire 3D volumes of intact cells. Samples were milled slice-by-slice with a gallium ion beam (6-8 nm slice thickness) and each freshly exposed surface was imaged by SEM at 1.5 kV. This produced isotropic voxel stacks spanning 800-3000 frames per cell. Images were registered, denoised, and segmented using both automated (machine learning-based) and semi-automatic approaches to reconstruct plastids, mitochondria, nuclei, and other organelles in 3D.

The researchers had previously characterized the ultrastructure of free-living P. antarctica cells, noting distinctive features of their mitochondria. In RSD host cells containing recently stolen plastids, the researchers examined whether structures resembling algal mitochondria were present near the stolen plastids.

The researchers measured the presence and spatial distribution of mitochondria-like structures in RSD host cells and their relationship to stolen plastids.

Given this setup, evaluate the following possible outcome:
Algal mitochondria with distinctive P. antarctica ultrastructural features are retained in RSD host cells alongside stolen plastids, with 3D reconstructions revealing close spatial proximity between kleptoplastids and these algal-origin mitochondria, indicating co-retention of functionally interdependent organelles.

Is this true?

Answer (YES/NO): YES